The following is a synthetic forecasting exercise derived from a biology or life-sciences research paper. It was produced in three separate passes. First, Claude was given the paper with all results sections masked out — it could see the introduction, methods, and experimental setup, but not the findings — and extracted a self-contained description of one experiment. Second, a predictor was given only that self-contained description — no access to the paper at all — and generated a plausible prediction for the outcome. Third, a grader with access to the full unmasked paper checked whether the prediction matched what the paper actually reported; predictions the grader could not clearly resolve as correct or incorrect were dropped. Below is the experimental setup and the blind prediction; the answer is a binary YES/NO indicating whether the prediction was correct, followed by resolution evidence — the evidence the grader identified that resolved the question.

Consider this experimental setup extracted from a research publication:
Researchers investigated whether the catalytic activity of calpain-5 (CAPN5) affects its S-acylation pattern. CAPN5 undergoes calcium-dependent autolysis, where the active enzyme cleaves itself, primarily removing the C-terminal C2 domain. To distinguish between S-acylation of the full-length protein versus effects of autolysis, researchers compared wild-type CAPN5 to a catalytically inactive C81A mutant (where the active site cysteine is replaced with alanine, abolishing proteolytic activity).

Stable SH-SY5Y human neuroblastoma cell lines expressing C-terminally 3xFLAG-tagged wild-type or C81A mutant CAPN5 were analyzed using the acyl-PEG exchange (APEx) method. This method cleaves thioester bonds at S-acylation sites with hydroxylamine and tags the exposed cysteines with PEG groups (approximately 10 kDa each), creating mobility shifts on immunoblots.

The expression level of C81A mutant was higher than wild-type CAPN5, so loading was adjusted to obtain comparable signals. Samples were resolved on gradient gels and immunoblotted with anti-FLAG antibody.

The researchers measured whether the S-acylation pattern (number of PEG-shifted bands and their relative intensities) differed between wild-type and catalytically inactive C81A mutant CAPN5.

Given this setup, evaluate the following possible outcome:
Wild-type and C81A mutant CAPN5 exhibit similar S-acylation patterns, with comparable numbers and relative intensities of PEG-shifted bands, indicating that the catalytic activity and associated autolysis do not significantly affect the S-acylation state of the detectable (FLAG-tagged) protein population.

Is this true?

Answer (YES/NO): YES